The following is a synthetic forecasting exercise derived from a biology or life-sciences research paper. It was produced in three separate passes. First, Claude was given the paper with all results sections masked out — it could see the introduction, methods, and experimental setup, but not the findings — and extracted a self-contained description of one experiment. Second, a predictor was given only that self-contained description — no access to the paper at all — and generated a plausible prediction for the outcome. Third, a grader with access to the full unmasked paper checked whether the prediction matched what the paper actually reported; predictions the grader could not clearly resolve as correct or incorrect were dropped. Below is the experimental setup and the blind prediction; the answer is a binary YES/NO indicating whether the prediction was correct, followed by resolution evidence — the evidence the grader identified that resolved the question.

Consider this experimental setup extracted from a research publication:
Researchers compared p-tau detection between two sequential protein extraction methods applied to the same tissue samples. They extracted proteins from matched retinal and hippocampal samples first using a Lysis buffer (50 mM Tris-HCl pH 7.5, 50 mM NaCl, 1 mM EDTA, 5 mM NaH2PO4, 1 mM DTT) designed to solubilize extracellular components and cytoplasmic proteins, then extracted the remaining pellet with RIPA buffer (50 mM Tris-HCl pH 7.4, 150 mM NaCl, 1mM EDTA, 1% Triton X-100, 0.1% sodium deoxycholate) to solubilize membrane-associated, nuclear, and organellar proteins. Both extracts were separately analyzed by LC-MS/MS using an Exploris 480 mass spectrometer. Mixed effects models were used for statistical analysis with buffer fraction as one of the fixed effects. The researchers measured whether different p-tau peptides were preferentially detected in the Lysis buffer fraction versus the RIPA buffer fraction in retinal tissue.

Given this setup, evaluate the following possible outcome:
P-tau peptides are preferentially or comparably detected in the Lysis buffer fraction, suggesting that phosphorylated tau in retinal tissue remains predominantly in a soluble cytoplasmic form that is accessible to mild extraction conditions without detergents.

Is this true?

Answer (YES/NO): YES